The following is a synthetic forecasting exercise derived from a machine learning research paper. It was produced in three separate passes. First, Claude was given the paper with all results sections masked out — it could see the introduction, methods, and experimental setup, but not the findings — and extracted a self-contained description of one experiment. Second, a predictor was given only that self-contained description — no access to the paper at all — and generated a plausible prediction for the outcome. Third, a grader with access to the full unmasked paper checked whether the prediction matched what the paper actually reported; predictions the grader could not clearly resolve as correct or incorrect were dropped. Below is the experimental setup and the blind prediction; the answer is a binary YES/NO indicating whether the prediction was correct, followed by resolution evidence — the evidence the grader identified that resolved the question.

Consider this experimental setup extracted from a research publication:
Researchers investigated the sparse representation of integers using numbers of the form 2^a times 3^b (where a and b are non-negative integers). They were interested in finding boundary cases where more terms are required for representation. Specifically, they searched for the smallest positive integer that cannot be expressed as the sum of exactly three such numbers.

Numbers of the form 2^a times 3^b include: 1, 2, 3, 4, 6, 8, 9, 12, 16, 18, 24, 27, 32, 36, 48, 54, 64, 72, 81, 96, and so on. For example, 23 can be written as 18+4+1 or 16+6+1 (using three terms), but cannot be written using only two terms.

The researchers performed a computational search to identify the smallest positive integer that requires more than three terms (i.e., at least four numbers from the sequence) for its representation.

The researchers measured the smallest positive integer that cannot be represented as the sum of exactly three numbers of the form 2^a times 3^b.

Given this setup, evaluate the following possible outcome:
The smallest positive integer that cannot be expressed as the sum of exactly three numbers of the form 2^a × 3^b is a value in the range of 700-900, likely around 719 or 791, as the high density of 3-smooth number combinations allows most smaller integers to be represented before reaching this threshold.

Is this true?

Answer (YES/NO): NO